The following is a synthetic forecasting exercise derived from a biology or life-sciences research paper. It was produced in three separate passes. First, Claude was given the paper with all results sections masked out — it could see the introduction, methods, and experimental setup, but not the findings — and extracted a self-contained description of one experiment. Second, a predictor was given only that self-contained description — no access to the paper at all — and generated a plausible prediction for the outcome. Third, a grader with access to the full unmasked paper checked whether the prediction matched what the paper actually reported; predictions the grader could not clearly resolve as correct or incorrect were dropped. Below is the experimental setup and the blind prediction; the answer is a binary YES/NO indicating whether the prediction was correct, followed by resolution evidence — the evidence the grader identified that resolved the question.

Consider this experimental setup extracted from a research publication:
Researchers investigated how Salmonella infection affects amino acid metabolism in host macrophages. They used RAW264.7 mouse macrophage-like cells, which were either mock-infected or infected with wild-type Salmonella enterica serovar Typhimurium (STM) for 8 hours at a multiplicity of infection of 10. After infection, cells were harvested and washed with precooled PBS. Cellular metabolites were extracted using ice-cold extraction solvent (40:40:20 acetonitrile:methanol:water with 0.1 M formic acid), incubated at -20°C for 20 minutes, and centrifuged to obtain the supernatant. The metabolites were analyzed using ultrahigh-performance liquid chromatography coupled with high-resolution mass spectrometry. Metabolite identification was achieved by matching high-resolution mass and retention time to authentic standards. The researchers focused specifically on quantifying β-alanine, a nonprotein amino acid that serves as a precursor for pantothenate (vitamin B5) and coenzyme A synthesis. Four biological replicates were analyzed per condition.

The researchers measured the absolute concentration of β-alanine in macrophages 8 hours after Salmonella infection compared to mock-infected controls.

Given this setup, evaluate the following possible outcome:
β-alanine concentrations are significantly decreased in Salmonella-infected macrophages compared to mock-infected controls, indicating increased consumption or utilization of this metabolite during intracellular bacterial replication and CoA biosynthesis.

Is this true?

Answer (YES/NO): YES